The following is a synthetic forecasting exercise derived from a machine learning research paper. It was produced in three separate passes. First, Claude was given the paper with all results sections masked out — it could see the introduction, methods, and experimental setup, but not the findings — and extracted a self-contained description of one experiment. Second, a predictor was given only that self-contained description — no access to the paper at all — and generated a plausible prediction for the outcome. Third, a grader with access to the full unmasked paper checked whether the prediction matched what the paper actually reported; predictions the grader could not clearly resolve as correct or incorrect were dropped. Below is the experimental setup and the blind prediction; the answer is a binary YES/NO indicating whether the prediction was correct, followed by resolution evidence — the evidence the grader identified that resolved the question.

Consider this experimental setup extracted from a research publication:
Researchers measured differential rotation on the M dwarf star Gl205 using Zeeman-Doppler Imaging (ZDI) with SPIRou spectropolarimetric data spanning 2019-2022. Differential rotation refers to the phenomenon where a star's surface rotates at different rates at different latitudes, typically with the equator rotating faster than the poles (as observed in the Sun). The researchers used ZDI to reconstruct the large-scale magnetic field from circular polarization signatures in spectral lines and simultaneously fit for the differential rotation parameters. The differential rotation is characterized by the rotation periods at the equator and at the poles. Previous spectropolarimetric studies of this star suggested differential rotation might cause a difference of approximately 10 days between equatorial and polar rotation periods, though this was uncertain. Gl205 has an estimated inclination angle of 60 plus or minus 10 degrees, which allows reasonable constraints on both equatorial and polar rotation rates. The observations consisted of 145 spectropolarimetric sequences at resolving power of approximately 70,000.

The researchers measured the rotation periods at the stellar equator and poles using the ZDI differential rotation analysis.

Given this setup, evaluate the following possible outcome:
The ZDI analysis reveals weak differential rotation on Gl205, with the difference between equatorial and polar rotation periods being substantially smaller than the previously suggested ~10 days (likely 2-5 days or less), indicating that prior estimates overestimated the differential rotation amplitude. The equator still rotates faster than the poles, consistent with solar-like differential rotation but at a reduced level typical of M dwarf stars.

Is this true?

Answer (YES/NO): NO